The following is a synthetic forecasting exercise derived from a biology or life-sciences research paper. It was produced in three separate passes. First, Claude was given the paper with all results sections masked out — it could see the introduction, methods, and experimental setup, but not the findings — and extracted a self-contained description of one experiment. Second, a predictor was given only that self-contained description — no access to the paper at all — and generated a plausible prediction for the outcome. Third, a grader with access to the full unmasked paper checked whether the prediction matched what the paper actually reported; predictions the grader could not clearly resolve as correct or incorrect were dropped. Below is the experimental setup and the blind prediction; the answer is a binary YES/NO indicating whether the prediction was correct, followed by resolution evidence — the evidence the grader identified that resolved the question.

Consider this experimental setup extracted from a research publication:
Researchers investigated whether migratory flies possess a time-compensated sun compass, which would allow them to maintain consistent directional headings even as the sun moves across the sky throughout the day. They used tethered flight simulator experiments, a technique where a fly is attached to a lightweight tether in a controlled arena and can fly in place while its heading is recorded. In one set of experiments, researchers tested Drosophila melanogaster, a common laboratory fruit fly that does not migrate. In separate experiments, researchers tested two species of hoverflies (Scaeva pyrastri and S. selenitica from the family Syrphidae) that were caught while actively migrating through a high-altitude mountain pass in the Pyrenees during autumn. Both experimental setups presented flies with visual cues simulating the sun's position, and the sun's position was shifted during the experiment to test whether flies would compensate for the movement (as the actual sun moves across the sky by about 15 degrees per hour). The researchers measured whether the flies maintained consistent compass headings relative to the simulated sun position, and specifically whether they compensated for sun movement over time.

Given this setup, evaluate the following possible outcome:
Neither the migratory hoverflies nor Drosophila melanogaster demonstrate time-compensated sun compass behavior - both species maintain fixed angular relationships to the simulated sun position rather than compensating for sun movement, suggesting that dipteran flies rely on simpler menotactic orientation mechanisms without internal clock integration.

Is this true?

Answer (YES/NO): NO